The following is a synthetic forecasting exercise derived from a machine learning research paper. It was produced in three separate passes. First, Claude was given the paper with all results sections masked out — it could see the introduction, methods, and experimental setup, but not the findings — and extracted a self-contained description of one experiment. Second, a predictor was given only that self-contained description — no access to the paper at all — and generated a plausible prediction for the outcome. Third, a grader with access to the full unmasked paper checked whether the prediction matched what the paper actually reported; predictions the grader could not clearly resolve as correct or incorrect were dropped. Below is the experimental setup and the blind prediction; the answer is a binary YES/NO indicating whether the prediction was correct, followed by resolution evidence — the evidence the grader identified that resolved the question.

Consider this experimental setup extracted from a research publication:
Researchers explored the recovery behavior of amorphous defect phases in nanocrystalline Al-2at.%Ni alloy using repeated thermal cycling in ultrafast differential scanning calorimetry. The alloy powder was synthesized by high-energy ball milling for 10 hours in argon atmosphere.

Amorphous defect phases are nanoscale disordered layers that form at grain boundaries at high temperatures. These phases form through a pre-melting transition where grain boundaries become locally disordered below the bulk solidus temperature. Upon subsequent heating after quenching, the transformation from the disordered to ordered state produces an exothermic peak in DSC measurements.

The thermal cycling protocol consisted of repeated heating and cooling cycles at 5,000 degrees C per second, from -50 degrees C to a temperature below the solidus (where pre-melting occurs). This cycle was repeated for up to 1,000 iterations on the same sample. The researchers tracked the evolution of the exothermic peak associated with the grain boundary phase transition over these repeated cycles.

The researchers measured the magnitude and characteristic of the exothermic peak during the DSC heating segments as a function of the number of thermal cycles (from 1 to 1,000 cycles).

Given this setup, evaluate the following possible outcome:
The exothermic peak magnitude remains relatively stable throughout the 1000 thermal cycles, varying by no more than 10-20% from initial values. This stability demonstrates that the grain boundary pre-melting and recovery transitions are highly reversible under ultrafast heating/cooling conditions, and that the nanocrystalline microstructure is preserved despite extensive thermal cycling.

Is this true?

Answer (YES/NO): NO